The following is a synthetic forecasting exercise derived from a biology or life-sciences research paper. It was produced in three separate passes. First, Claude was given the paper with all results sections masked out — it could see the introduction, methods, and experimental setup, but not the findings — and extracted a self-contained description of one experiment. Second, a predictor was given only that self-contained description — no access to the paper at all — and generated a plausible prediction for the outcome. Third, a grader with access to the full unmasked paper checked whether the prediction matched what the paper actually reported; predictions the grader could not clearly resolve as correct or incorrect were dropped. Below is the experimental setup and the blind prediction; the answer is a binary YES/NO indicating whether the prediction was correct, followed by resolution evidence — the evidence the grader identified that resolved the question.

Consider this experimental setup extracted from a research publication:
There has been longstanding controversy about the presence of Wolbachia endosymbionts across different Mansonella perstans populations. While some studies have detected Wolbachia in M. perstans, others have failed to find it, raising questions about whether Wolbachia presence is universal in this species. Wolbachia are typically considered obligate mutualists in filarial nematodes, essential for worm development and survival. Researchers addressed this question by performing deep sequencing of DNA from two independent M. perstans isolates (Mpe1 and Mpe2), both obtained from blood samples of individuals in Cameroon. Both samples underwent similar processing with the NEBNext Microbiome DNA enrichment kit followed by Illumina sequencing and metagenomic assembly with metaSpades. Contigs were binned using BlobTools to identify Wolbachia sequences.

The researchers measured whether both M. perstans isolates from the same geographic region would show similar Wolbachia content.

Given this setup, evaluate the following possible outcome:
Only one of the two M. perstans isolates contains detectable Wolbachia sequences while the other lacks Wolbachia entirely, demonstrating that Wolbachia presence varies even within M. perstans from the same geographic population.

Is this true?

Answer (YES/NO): NO